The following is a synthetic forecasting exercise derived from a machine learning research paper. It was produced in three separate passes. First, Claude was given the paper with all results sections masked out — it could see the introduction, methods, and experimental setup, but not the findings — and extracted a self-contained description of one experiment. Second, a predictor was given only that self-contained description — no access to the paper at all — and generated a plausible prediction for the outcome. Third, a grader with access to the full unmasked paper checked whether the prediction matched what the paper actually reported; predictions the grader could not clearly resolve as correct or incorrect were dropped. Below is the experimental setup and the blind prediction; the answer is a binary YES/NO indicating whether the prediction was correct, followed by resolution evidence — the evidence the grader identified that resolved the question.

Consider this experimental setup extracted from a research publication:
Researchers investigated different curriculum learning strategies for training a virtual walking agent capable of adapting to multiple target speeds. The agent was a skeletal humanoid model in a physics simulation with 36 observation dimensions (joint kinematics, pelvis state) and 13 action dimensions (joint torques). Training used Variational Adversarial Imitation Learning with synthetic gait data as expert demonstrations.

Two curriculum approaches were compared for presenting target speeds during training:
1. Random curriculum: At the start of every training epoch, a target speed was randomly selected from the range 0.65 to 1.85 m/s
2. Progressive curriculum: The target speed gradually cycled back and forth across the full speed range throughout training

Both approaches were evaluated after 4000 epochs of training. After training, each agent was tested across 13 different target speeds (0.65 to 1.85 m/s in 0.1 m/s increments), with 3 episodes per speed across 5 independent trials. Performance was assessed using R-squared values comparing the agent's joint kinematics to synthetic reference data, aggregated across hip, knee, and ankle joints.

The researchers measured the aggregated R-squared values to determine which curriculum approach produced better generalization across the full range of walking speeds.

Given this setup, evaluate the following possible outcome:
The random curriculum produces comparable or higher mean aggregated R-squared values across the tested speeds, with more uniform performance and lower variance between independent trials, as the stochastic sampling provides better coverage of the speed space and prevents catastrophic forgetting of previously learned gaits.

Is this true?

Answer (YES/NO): NO